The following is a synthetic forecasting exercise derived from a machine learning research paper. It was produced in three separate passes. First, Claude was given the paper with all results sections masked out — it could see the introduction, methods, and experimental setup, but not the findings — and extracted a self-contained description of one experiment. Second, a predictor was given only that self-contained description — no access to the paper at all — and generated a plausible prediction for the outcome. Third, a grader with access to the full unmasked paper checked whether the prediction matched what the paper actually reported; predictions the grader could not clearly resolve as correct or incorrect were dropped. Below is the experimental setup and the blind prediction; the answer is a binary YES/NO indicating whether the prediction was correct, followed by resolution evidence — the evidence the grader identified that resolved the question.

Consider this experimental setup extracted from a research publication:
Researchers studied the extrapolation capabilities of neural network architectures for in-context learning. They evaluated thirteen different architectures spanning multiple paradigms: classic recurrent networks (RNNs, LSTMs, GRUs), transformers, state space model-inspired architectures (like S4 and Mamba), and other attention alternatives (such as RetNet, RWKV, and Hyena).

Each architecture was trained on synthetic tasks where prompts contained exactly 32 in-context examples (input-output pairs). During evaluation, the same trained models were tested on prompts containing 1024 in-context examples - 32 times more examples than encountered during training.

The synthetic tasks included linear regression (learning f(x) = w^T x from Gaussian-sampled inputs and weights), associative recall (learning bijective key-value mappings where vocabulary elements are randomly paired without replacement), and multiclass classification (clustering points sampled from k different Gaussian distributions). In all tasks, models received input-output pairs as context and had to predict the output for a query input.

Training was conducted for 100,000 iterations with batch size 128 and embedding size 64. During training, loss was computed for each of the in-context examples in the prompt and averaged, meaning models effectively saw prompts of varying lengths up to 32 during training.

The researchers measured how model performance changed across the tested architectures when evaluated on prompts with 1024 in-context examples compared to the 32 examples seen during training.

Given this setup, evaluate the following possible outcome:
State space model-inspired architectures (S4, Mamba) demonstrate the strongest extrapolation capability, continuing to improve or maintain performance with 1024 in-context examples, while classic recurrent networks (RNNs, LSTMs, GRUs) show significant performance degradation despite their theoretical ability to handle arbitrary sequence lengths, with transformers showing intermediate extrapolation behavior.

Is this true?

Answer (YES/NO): NO